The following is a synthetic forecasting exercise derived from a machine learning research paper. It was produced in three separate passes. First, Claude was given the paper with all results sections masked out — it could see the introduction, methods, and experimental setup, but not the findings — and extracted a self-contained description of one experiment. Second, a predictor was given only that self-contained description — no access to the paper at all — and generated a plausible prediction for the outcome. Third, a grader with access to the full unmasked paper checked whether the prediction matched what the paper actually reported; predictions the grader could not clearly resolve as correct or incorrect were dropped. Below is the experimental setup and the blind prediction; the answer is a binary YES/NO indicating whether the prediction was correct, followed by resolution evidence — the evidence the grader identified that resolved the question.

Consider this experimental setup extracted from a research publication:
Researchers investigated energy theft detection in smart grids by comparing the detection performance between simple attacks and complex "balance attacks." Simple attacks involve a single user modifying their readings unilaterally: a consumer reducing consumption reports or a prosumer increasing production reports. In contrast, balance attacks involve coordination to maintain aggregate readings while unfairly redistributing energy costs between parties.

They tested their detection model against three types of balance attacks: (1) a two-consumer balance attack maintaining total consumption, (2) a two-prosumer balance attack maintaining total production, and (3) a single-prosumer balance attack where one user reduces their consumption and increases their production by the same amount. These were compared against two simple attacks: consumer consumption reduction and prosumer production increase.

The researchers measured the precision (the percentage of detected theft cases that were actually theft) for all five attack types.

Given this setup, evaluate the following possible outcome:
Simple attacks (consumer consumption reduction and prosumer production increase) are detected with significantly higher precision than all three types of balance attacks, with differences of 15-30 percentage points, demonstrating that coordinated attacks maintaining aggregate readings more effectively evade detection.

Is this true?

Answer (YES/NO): NO